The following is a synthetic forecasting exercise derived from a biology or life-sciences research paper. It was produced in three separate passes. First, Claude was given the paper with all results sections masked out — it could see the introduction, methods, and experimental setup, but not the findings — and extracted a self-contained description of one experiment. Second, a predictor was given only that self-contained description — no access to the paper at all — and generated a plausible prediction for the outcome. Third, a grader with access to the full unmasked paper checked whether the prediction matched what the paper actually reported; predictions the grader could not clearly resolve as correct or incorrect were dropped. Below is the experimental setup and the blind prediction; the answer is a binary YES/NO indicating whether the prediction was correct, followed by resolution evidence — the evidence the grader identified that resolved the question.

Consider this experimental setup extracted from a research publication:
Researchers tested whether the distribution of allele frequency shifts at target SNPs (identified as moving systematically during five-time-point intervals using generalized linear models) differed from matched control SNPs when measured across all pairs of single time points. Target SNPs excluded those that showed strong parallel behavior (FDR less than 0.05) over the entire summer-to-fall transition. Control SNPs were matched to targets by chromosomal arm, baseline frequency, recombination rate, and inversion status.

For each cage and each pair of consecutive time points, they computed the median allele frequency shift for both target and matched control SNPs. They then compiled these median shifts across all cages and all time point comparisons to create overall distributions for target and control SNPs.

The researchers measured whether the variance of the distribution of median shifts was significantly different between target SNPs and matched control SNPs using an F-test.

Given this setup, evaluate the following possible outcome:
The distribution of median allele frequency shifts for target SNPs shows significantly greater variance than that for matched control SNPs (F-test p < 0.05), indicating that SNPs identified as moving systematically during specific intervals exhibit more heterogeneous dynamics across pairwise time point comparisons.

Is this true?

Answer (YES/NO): NO